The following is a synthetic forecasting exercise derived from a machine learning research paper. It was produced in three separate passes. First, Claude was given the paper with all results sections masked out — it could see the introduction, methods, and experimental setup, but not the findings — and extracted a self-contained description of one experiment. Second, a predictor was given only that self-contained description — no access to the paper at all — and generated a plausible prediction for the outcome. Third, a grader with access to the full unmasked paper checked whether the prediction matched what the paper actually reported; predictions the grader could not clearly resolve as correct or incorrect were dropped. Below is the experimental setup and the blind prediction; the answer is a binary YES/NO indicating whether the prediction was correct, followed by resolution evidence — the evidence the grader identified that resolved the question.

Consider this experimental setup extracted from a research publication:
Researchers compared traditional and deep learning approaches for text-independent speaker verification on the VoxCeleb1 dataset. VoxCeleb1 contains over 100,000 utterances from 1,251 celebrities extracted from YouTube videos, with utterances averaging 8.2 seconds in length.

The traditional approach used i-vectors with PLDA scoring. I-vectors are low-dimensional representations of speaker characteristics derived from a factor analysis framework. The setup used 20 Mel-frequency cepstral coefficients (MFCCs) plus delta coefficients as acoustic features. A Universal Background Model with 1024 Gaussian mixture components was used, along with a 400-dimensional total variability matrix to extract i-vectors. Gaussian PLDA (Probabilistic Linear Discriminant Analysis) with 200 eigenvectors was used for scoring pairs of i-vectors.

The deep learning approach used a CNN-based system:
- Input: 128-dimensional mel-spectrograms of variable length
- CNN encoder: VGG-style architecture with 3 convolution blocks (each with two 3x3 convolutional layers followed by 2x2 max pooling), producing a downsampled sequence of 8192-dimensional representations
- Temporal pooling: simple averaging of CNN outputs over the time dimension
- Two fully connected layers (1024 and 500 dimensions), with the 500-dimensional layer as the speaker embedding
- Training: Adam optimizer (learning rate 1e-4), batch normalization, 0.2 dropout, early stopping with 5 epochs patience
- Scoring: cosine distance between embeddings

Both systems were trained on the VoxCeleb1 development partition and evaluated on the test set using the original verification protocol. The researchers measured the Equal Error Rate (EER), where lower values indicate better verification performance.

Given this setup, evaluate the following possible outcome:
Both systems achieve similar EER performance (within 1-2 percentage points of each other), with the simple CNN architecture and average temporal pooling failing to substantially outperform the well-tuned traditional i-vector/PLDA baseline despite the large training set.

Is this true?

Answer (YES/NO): NO